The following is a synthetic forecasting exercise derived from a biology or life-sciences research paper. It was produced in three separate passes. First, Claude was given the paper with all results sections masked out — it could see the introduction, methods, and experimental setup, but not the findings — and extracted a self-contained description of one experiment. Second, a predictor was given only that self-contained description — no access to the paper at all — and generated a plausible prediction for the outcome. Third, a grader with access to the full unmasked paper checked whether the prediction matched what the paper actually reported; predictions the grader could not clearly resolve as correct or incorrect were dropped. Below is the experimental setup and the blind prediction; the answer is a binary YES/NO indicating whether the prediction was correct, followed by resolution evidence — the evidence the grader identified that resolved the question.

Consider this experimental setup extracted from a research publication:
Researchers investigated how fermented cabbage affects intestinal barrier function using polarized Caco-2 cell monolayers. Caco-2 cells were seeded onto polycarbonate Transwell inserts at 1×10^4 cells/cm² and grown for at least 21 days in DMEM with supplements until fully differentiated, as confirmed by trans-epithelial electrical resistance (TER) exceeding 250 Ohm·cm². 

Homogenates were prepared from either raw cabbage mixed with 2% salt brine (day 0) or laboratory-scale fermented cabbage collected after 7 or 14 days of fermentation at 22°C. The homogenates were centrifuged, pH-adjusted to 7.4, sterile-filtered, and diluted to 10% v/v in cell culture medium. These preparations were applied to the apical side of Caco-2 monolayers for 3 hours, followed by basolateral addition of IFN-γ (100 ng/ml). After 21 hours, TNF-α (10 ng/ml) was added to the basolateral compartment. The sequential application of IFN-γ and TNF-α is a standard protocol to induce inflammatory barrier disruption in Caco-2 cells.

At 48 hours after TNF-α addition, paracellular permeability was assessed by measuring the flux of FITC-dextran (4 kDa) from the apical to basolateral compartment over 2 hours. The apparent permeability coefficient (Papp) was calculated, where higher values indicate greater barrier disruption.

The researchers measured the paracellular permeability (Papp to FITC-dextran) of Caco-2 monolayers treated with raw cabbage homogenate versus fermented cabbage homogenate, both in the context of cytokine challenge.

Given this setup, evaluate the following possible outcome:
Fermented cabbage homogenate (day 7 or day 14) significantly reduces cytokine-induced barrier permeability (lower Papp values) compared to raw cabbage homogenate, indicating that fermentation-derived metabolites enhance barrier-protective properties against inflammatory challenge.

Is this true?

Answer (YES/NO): YES